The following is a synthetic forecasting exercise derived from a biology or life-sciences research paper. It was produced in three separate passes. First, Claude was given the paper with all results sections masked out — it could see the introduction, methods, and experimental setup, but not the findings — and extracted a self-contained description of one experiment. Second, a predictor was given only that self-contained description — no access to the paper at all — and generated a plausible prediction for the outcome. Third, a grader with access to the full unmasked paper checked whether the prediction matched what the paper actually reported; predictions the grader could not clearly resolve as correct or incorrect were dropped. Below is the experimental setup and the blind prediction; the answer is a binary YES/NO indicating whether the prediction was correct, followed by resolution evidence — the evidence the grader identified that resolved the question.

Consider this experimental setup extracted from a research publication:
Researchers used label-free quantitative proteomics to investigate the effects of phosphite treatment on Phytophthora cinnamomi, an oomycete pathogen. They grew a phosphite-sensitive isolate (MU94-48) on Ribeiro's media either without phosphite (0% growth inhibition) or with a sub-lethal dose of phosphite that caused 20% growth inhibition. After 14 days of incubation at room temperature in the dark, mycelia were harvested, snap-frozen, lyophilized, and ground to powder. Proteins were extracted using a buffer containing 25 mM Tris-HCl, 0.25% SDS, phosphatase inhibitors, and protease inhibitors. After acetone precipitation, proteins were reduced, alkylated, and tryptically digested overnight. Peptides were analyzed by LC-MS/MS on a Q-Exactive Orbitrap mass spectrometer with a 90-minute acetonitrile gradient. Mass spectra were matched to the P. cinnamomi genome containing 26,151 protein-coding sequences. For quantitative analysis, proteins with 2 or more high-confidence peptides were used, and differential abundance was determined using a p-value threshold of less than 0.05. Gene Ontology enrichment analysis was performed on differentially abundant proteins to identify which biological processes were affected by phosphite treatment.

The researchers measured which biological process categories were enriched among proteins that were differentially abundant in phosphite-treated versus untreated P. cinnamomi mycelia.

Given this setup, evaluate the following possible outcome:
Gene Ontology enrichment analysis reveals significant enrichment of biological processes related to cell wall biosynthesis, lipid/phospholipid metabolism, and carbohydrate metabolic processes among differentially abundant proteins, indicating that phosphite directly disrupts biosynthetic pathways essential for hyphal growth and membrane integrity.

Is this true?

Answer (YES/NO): NO